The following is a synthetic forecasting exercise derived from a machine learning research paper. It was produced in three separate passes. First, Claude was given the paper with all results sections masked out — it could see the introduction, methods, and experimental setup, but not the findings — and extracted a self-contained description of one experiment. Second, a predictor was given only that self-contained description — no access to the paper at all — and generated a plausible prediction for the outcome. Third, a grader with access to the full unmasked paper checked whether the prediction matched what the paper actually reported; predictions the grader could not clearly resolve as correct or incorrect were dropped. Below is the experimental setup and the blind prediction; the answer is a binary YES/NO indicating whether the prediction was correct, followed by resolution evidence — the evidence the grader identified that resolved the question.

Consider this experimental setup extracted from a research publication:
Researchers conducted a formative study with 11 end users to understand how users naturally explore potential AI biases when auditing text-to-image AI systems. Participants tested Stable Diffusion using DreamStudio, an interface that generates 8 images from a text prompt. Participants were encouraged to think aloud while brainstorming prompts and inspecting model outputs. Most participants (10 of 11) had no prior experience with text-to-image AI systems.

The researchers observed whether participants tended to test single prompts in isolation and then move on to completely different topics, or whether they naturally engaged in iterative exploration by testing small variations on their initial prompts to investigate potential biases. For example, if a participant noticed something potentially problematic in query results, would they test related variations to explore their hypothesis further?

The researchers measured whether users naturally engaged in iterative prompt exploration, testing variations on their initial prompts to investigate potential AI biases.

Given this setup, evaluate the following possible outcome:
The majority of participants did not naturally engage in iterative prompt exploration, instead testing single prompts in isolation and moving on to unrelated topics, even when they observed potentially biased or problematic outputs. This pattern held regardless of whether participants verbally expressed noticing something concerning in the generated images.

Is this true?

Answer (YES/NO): NO